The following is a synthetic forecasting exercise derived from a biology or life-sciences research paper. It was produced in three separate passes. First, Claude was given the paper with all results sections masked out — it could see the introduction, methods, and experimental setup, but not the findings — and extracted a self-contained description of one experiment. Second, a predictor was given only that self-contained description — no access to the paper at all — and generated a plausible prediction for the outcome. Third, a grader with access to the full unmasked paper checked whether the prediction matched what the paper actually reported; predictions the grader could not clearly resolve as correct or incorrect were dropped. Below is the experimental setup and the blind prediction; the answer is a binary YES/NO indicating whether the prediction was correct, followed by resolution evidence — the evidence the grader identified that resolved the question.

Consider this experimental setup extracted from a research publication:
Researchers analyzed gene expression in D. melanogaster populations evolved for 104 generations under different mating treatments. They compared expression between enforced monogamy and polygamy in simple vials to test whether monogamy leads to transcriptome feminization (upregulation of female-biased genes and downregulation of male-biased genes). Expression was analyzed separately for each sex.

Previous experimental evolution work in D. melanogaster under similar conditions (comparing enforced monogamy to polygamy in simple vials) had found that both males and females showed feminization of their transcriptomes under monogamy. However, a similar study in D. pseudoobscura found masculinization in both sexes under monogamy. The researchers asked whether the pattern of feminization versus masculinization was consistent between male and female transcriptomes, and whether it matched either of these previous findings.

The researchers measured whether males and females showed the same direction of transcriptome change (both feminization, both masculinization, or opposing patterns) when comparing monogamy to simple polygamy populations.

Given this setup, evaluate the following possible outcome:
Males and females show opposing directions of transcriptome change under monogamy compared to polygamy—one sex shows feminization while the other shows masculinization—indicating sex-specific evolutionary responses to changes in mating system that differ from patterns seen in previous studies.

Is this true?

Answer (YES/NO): NO